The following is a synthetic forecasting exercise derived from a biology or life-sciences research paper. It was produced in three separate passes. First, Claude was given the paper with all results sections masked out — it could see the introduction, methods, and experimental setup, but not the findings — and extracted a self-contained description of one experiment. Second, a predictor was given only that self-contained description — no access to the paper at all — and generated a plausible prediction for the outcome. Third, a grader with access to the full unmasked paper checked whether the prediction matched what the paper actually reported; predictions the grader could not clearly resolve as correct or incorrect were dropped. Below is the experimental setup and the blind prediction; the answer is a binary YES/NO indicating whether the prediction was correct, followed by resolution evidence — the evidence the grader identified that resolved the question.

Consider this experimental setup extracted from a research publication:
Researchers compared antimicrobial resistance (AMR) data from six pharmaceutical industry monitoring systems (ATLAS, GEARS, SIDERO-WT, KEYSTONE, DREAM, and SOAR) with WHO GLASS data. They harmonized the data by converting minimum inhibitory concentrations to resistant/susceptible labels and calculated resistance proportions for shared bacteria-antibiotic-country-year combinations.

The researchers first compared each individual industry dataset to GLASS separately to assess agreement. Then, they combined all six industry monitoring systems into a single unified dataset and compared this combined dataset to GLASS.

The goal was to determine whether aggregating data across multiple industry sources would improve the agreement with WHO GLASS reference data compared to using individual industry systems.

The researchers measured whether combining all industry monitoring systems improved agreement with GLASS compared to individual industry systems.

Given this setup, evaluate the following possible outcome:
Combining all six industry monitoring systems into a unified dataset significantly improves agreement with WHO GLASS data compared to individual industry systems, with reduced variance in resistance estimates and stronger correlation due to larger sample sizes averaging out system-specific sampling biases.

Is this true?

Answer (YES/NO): NO